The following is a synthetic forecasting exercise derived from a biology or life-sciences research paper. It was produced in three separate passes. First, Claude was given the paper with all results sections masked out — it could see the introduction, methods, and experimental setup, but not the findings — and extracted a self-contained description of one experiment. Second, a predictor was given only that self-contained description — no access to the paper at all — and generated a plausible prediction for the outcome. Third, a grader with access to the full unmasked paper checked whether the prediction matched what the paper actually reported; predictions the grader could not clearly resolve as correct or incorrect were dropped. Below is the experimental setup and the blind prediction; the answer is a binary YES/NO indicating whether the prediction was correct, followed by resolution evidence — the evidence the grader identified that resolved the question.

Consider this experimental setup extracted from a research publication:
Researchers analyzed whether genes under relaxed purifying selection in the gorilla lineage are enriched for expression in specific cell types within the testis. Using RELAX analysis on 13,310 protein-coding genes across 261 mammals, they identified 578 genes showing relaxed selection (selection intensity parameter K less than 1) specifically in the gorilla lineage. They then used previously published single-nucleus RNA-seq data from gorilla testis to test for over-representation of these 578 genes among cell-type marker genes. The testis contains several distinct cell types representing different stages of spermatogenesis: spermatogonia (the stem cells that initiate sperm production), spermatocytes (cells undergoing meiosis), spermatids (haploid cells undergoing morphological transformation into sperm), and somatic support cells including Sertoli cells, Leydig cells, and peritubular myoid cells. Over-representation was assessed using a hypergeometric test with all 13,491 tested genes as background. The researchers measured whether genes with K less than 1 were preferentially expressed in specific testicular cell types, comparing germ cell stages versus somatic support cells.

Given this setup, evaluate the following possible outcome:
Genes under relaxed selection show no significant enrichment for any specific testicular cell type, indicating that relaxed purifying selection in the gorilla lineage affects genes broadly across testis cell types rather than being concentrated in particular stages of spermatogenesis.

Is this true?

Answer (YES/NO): NO